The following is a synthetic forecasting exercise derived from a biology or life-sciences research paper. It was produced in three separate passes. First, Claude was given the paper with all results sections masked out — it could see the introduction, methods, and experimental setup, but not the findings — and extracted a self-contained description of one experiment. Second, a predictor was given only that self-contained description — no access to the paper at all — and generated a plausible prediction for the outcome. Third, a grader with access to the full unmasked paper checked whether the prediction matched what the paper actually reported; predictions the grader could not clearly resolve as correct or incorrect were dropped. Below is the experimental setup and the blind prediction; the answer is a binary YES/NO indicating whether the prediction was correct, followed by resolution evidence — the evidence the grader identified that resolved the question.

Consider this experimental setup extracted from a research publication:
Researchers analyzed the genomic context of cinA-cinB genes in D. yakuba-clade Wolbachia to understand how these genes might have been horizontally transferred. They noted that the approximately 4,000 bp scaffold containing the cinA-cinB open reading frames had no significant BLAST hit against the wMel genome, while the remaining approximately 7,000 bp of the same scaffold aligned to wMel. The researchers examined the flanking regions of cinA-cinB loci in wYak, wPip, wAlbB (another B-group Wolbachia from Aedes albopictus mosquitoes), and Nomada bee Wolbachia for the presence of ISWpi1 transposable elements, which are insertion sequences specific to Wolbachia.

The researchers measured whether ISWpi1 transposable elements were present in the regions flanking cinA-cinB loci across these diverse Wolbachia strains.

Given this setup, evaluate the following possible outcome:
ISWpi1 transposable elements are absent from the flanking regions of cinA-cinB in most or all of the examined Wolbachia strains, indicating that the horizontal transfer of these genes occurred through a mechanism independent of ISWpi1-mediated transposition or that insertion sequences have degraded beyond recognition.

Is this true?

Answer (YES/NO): NO